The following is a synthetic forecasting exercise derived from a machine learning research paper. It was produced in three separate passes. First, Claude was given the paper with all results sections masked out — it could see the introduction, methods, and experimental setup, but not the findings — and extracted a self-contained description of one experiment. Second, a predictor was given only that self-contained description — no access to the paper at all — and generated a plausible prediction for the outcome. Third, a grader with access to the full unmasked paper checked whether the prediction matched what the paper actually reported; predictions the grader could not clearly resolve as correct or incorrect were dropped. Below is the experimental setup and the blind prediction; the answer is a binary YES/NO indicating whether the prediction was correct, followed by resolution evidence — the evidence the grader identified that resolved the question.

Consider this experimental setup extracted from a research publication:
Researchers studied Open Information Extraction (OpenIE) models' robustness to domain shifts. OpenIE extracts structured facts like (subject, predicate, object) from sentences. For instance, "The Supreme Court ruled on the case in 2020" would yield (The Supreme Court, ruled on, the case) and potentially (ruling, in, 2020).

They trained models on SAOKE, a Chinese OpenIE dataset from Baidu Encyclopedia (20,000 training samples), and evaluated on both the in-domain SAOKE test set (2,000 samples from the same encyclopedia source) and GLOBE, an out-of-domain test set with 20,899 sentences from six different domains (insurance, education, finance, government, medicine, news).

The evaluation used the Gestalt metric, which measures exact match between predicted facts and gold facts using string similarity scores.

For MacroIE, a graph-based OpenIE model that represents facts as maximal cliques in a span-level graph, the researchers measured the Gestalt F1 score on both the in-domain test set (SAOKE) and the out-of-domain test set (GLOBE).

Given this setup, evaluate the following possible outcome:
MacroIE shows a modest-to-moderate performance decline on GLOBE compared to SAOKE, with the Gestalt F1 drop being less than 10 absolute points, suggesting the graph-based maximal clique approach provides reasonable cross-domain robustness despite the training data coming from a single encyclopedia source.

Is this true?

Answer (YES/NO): NO